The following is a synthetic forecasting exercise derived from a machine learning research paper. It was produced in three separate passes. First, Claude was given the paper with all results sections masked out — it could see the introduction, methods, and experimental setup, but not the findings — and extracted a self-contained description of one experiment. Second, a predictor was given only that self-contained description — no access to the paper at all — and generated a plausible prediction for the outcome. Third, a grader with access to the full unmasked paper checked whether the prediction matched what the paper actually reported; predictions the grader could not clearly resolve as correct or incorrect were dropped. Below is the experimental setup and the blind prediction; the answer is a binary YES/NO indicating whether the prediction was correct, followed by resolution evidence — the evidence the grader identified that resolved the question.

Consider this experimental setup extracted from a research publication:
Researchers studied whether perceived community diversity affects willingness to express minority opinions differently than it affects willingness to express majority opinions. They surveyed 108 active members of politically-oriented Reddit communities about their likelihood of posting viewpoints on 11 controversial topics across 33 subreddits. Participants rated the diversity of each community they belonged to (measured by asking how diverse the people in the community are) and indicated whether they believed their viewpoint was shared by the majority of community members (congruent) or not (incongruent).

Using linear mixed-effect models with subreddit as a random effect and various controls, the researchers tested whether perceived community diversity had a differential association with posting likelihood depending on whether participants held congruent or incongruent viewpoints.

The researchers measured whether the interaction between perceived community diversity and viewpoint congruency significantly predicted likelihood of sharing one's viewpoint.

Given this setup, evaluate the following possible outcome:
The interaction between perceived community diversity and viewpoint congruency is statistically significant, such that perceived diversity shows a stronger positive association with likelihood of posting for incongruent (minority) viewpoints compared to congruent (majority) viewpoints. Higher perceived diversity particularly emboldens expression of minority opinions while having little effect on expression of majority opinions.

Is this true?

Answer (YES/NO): NO